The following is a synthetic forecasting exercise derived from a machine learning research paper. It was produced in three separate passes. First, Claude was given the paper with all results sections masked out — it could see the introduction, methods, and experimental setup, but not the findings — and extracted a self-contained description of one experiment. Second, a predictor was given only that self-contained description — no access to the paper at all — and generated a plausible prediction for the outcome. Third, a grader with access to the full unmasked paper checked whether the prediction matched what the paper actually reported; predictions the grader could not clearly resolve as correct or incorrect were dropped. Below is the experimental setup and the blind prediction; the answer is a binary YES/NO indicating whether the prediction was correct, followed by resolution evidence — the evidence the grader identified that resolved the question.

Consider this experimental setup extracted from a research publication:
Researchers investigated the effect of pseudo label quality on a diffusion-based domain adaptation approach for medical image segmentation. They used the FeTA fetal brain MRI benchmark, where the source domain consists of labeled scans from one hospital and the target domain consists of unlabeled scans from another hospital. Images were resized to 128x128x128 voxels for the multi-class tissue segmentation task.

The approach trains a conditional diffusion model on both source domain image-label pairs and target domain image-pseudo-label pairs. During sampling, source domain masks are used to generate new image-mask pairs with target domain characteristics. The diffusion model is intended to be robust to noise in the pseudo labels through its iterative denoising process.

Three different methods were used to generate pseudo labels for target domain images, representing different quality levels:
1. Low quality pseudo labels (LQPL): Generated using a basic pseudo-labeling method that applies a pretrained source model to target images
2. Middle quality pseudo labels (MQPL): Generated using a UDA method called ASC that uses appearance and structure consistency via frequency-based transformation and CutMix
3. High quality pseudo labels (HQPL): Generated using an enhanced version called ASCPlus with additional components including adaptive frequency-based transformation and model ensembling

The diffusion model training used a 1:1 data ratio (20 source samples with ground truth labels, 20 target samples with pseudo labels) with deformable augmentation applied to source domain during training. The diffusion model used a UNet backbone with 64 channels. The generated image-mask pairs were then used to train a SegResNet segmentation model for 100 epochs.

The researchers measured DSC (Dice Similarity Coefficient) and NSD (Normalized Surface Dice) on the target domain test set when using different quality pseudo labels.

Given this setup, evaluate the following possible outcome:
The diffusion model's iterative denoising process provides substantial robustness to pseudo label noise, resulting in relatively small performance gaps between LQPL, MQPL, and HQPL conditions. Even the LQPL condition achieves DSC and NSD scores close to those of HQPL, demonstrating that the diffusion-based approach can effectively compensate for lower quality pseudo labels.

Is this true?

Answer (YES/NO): NO